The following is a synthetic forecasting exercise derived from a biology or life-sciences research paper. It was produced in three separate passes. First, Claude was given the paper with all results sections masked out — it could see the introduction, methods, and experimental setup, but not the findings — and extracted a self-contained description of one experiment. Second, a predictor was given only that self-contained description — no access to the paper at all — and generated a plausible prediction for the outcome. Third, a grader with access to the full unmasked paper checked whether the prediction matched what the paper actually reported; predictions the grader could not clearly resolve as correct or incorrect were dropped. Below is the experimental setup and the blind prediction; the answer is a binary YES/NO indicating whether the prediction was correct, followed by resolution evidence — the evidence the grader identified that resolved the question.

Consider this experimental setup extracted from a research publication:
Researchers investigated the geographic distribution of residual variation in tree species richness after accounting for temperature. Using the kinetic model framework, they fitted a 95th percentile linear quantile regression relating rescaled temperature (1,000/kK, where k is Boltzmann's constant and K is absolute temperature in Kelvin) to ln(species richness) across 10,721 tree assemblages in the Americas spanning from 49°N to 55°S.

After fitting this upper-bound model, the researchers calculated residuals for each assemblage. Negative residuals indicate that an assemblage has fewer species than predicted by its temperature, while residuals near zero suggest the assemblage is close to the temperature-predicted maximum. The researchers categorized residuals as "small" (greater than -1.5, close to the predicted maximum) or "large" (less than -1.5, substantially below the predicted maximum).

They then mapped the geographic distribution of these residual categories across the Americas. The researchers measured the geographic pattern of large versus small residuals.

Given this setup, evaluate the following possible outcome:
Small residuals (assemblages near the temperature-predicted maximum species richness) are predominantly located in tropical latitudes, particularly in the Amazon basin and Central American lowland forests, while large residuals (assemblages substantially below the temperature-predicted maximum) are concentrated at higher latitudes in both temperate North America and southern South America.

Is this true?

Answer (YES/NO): NO